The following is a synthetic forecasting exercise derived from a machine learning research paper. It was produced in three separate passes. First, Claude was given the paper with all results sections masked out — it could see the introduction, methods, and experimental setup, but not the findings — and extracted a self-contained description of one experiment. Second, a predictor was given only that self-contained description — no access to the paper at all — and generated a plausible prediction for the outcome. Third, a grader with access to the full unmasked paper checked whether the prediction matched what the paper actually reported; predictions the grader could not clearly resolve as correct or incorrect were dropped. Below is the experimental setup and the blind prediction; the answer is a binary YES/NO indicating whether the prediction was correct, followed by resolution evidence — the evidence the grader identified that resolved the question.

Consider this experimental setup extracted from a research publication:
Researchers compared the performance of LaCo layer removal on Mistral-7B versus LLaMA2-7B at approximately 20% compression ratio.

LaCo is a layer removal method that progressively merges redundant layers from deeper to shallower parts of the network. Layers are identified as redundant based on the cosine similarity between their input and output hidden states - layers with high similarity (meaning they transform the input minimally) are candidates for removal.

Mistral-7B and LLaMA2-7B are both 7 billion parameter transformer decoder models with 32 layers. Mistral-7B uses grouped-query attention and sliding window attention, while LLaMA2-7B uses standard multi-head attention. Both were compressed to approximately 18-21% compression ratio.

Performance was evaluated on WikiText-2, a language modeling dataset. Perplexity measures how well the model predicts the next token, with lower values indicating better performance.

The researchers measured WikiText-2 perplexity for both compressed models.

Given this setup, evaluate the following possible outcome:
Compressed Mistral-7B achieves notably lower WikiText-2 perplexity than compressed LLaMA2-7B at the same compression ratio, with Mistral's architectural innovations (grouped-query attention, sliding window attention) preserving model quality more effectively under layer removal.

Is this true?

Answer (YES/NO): NO